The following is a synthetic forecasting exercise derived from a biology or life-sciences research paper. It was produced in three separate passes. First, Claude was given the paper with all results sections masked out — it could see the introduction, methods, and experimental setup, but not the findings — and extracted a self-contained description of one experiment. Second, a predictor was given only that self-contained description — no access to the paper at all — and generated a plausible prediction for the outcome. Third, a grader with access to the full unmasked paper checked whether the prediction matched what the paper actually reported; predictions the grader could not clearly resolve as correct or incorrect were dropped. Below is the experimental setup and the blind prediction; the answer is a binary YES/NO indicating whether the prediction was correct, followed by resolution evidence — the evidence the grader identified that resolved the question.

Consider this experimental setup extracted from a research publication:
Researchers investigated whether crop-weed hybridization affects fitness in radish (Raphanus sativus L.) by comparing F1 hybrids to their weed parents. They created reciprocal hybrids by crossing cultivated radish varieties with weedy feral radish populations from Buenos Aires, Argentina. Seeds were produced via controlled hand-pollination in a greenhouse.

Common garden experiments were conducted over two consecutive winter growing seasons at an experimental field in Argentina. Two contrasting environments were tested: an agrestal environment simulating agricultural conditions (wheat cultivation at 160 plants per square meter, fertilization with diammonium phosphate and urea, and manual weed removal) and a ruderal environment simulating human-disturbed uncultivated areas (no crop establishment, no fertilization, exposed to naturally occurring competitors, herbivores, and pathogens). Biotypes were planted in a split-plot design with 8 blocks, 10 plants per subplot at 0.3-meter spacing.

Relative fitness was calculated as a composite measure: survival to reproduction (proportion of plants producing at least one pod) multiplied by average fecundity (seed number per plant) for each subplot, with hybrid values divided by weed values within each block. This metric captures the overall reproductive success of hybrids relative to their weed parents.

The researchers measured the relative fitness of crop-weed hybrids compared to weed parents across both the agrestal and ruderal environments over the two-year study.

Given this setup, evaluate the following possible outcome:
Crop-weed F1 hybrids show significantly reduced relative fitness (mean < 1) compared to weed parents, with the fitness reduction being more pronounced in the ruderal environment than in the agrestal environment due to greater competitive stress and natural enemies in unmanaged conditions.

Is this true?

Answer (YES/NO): NO